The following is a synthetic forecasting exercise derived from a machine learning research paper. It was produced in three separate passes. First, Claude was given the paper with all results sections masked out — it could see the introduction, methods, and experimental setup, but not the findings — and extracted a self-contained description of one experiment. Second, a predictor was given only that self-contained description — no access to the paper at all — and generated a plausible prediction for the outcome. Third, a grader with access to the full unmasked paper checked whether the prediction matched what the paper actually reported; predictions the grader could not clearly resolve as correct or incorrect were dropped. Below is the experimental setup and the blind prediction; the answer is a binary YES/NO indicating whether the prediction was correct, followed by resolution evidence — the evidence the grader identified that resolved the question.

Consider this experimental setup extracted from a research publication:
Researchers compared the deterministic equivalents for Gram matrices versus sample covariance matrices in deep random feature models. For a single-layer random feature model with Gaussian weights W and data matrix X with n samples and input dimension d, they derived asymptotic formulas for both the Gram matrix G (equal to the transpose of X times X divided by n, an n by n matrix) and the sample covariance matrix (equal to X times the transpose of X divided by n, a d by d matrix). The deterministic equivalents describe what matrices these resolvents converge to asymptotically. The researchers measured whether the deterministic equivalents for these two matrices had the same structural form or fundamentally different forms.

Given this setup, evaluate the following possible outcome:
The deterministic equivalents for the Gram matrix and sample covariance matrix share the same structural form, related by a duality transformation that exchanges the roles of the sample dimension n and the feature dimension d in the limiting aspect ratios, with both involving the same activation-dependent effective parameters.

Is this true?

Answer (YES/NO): NO